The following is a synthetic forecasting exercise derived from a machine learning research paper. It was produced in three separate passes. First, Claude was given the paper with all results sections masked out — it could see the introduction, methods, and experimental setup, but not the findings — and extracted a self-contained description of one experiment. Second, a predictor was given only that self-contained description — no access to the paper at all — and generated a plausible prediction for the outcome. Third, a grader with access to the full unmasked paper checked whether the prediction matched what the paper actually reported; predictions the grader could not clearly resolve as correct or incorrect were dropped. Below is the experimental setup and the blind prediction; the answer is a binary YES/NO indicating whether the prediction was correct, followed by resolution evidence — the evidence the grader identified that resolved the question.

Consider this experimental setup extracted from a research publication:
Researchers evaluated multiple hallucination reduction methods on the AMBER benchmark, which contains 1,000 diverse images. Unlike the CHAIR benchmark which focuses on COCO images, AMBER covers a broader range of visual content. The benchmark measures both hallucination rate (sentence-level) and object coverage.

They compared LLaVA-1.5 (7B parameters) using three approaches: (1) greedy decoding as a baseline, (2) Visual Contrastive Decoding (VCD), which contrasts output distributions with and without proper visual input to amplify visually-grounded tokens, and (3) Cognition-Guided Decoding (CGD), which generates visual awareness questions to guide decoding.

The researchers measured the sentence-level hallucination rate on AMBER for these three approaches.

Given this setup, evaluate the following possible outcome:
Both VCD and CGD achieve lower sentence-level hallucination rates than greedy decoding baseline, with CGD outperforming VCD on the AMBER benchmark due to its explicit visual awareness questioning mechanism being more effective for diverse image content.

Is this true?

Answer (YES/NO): NO